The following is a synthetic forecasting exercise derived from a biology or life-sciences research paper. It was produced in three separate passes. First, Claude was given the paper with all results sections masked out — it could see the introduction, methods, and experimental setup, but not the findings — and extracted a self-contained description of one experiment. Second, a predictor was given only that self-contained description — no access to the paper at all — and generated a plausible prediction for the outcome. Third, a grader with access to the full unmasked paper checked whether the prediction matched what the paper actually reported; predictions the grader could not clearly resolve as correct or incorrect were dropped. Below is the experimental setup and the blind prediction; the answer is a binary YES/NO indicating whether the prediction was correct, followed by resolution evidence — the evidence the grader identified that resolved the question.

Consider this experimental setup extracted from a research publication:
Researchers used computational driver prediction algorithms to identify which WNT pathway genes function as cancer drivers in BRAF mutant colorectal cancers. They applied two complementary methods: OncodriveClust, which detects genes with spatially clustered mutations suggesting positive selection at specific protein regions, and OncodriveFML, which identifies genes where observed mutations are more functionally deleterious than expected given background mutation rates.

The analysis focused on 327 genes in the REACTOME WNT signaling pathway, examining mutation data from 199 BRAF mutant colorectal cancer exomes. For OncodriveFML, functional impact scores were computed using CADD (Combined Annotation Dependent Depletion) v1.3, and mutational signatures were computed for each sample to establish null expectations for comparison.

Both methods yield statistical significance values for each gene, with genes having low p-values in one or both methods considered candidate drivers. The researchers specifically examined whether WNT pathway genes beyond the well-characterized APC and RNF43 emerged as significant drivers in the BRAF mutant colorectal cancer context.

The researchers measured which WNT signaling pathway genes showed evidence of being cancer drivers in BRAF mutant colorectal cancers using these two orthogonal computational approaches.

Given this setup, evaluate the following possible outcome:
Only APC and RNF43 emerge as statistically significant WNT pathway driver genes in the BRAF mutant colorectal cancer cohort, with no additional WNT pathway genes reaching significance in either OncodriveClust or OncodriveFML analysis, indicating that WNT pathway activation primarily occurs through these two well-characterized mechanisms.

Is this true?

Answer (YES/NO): NO